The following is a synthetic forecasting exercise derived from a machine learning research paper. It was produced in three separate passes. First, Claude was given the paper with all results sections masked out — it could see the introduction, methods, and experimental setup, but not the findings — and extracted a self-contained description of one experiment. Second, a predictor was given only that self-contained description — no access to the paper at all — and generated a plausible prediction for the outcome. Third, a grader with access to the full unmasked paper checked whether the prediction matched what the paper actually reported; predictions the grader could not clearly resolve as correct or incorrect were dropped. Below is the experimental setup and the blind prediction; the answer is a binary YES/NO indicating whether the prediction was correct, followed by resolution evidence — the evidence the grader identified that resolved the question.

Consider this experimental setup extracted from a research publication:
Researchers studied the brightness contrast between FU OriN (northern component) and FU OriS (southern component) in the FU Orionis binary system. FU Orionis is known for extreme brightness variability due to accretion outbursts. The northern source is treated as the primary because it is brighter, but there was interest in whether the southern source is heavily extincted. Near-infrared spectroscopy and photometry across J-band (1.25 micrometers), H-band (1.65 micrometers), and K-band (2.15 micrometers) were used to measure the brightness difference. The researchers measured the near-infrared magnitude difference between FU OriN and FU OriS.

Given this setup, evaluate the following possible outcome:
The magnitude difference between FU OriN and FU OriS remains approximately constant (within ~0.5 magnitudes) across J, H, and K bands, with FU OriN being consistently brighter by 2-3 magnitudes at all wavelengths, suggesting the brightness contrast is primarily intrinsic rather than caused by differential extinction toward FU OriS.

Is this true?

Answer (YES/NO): NO